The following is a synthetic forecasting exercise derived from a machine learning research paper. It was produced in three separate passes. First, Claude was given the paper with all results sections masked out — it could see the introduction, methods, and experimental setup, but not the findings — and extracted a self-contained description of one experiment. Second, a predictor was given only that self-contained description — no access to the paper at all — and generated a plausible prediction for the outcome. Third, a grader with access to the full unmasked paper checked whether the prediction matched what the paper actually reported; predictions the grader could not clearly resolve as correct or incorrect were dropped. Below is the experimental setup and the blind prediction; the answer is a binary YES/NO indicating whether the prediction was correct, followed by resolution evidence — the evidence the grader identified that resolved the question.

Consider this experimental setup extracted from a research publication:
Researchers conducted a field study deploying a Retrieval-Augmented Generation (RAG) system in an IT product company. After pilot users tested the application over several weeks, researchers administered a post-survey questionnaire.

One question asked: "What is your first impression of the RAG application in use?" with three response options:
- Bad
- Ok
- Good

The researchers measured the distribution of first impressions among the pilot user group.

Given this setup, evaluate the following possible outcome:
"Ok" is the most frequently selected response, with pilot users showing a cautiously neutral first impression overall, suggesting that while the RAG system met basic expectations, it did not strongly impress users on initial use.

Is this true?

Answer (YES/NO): YES